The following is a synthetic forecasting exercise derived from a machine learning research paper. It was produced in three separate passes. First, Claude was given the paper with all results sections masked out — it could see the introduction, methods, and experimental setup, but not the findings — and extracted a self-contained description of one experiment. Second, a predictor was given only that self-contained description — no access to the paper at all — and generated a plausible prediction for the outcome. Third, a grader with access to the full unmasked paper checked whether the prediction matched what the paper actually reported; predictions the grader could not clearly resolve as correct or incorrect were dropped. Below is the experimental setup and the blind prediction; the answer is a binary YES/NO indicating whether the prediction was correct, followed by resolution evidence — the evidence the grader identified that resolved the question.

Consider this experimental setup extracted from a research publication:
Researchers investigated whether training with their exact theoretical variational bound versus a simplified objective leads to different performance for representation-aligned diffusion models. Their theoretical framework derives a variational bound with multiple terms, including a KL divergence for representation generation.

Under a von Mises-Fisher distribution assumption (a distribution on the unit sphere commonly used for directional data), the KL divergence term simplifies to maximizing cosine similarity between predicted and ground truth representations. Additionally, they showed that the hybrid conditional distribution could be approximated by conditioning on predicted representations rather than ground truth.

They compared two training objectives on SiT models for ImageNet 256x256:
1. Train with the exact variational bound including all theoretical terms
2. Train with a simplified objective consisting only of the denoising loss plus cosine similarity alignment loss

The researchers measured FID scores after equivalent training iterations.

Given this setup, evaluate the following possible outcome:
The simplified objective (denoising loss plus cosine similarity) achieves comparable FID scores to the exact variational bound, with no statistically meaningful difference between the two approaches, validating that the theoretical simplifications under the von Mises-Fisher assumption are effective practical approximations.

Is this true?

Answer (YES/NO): YES